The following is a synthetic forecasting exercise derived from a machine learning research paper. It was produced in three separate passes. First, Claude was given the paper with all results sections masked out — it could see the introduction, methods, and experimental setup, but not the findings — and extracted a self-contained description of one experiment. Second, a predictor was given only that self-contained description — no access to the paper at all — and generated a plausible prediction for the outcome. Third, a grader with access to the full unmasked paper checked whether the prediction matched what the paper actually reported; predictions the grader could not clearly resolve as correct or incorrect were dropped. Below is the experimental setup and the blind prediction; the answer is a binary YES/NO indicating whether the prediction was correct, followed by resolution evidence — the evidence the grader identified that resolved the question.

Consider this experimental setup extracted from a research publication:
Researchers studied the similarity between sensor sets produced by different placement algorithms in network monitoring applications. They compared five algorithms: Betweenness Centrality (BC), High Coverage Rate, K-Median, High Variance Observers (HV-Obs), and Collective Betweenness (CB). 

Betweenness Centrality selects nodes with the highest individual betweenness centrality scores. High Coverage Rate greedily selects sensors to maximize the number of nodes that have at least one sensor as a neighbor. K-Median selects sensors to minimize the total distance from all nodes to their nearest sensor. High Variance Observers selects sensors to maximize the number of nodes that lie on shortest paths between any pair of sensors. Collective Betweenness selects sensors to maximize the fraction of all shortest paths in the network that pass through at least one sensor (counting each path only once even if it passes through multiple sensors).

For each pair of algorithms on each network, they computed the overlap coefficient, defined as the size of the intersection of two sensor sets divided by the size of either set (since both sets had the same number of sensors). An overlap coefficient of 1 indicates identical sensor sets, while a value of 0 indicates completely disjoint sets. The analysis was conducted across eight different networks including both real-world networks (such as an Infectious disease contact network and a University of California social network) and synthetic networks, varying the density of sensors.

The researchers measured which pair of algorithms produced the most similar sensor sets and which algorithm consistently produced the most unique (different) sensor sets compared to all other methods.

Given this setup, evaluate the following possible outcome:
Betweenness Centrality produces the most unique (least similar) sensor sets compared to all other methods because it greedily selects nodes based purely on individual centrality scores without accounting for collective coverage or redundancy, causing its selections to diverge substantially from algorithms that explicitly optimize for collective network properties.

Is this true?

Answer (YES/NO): NO